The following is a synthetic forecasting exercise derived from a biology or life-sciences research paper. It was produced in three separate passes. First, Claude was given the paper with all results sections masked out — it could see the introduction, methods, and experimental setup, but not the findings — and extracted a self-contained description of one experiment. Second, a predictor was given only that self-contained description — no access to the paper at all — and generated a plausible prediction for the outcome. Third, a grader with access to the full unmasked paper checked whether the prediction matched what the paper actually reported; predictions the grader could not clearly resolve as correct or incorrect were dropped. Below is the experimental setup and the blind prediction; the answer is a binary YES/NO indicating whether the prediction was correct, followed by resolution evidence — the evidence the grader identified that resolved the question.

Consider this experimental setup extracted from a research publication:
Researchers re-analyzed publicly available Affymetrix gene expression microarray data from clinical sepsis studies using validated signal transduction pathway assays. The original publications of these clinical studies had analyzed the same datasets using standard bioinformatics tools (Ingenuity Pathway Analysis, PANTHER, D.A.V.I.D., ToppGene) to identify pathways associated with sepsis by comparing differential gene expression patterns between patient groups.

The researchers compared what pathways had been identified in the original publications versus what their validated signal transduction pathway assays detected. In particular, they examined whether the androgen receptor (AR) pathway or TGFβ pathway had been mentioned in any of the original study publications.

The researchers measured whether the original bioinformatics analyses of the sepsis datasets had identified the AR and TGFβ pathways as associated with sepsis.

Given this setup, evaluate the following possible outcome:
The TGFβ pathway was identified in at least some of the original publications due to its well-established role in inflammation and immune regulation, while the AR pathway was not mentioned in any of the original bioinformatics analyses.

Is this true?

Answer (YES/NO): NO